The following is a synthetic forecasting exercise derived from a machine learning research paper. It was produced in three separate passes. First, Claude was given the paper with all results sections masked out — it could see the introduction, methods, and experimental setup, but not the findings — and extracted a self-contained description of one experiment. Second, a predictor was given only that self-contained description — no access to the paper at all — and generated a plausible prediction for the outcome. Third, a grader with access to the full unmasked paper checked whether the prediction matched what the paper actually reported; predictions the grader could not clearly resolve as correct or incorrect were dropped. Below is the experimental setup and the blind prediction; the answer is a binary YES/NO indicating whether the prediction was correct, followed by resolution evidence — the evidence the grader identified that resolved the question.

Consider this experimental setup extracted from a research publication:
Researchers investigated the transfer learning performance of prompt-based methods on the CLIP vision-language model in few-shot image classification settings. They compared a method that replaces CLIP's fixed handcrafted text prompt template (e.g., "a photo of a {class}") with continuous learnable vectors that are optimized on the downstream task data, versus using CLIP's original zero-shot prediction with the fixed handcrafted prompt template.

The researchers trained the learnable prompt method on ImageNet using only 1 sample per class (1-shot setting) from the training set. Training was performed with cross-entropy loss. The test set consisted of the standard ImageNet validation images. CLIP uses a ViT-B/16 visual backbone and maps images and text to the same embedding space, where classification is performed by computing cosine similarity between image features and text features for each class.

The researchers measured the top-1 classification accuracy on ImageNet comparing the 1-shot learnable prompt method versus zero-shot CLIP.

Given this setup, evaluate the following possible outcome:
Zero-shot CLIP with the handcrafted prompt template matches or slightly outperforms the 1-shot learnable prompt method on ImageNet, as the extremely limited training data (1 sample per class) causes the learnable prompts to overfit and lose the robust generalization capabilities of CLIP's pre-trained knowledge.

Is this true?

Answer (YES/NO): YES